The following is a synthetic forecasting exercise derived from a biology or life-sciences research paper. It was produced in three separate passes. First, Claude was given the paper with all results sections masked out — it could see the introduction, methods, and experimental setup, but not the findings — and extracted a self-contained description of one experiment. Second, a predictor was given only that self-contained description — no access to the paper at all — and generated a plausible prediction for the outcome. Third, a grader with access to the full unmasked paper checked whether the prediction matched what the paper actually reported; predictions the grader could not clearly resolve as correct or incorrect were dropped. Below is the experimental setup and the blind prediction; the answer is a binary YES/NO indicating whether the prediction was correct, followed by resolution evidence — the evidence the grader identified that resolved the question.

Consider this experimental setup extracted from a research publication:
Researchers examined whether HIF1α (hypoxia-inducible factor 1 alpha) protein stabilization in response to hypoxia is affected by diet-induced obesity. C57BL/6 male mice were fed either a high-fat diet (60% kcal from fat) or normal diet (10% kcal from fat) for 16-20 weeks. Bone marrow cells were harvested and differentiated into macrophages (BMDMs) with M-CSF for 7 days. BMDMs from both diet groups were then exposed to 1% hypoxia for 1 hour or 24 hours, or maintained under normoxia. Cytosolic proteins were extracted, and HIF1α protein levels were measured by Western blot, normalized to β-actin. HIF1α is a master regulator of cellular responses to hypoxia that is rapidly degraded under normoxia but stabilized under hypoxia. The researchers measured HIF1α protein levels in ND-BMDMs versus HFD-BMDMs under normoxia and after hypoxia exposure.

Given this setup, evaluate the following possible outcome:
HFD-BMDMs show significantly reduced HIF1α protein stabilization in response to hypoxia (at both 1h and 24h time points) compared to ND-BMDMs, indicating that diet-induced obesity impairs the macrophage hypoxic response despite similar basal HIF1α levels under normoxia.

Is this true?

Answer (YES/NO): NO